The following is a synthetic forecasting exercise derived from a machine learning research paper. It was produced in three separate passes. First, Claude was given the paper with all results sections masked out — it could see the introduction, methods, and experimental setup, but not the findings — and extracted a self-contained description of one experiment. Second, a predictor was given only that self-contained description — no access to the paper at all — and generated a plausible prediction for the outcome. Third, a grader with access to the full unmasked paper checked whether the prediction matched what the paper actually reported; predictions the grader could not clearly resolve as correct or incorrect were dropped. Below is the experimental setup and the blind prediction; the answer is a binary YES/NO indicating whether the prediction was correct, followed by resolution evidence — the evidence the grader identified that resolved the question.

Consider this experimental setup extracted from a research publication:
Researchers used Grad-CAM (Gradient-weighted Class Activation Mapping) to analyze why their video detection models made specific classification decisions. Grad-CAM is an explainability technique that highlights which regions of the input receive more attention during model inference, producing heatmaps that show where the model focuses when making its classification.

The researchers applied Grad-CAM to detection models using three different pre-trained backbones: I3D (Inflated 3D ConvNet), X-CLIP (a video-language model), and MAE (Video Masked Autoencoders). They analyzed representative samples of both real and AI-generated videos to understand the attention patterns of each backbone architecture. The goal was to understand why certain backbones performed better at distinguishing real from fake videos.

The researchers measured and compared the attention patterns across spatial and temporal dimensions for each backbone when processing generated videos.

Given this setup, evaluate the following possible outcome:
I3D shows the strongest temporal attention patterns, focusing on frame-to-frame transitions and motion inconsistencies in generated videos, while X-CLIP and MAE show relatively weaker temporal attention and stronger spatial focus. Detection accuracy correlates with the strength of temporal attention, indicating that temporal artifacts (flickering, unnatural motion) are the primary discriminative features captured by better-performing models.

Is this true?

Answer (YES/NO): NO